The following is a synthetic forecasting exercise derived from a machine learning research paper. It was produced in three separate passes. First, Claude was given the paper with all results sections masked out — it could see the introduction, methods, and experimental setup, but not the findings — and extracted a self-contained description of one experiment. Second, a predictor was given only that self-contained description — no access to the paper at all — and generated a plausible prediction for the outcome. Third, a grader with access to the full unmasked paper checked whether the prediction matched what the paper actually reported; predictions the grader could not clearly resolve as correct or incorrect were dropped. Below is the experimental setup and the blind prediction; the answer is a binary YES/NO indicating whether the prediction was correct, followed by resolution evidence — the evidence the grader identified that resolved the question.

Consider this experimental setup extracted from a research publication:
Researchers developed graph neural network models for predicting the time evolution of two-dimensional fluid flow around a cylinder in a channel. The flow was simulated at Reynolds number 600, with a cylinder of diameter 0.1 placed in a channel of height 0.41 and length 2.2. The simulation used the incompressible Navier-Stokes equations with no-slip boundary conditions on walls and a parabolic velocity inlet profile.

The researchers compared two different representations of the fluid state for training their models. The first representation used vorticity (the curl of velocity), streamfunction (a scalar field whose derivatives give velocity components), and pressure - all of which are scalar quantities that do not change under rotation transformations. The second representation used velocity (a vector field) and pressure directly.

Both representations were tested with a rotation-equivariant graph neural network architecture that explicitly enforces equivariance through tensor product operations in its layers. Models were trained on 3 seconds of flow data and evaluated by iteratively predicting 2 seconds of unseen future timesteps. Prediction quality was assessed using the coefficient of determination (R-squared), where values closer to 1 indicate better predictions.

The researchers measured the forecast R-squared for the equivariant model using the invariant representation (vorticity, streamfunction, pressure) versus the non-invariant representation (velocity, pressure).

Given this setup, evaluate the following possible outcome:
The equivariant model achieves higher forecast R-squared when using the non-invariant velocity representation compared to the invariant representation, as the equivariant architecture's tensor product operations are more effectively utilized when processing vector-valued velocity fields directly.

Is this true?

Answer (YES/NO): NO